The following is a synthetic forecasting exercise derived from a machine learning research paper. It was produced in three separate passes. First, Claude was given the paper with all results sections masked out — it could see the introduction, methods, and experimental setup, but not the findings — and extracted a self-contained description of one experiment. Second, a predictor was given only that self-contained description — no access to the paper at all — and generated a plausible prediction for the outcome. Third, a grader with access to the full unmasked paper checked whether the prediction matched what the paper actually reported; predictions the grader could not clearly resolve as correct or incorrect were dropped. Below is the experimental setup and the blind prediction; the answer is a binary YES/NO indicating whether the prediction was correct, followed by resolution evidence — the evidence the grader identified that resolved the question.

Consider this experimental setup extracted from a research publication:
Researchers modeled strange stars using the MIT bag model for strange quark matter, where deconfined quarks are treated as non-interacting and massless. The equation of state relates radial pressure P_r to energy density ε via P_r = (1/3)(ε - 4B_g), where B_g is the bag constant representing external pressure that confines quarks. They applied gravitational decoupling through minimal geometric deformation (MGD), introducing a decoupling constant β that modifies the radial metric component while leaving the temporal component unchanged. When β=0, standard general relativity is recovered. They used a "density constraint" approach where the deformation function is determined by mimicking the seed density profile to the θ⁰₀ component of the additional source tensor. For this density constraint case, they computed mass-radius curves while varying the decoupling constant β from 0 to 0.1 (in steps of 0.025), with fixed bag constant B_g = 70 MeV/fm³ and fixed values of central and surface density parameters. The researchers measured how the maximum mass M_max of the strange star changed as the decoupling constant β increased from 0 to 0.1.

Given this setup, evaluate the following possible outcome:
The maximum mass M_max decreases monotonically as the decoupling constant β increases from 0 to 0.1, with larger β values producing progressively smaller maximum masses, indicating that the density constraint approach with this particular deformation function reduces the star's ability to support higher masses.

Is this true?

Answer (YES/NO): NO